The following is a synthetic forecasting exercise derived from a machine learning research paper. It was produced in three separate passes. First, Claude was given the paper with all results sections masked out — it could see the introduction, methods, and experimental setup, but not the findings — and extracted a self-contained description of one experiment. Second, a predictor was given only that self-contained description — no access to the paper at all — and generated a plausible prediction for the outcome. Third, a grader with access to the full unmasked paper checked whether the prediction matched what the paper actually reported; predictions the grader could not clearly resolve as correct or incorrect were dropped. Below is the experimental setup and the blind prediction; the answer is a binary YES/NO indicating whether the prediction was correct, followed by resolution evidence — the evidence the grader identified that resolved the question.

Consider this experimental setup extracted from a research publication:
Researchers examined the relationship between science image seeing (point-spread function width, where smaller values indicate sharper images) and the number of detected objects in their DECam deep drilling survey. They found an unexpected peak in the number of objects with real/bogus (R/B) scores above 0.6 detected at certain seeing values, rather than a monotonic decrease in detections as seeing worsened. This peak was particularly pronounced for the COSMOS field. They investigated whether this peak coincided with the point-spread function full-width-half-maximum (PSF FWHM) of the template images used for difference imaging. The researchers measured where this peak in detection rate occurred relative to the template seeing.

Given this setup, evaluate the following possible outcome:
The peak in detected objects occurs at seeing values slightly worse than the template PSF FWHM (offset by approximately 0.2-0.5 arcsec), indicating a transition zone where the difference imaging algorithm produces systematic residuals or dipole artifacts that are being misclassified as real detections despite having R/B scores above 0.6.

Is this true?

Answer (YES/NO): NO